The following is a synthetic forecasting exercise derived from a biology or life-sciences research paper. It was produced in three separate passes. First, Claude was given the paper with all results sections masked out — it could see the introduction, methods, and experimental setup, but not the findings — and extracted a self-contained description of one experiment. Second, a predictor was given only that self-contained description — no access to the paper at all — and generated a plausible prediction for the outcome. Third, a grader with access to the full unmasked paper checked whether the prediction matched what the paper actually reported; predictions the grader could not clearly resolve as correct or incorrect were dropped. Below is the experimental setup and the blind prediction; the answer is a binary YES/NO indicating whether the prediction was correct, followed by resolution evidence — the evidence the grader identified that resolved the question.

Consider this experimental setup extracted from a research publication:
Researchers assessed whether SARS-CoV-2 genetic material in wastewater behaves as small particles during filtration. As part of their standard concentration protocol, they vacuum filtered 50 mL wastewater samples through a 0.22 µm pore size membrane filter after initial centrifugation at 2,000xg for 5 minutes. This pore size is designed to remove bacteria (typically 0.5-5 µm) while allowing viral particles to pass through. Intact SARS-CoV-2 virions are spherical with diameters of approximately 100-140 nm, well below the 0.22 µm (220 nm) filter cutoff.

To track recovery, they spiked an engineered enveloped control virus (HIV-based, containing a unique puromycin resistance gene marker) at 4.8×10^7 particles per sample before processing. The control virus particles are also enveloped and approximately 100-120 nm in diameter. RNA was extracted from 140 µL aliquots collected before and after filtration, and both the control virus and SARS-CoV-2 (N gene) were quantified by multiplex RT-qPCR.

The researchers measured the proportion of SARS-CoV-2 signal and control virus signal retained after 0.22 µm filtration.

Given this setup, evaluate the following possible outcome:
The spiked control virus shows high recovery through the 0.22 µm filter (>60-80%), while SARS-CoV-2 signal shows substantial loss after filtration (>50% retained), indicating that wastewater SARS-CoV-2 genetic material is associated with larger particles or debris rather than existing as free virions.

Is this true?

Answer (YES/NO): NO